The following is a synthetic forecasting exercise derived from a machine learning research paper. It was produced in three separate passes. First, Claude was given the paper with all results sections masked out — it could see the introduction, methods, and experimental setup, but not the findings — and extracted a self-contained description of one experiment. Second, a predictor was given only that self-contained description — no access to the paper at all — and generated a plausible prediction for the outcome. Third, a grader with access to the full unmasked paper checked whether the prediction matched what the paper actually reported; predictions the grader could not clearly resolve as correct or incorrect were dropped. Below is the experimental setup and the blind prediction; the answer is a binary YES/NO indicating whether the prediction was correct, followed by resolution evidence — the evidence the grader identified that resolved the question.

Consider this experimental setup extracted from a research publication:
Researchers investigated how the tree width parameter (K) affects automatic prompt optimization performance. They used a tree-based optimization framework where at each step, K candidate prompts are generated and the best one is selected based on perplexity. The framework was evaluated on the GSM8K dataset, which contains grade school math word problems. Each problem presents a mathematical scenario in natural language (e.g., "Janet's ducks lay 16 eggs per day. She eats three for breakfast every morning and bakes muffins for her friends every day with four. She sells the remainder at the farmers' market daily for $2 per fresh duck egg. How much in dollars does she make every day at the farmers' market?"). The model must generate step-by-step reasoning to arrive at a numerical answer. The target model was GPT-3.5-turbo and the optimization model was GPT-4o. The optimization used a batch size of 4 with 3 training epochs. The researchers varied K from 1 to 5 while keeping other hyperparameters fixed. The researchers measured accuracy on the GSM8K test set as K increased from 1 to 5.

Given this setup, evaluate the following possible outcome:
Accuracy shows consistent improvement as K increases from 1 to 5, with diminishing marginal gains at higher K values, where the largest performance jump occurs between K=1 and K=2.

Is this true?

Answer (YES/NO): NO